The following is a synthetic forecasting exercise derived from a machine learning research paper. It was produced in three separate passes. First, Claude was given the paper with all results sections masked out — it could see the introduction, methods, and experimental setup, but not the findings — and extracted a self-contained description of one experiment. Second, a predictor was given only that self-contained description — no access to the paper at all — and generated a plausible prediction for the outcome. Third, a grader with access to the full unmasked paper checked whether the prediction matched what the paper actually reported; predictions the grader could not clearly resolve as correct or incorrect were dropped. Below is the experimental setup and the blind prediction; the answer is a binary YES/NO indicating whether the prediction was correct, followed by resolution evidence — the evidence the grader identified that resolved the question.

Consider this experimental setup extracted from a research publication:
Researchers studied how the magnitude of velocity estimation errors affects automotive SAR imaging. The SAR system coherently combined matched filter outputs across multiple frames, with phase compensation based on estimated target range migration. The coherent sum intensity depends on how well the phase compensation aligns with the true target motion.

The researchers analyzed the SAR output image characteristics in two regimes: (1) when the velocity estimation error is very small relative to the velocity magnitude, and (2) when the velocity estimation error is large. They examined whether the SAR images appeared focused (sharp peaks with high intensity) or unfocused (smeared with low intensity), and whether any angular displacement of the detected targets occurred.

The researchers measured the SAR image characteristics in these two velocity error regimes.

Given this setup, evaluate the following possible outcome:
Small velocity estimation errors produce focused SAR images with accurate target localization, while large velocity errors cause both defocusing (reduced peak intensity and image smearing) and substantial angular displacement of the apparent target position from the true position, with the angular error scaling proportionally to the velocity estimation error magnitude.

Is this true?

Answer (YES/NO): NO